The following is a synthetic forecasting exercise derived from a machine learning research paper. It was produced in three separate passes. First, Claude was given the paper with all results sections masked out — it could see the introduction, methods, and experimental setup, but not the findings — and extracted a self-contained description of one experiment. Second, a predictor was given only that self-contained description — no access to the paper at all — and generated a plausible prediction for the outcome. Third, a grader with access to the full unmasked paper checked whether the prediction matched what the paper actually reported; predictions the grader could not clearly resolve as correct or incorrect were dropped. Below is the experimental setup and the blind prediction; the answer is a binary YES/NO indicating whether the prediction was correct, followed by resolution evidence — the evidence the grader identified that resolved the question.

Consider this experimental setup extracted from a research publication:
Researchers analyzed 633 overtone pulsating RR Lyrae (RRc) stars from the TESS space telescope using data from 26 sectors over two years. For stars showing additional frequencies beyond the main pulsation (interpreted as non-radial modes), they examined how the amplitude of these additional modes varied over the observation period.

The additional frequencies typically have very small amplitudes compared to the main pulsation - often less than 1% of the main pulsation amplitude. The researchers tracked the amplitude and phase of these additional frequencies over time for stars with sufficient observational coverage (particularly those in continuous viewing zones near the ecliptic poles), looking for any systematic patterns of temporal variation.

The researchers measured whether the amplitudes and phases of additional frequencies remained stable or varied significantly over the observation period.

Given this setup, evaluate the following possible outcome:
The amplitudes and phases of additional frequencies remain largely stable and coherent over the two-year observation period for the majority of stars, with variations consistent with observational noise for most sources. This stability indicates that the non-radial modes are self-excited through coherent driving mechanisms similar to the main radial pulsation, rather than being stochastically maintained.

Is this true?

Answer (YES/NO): NO